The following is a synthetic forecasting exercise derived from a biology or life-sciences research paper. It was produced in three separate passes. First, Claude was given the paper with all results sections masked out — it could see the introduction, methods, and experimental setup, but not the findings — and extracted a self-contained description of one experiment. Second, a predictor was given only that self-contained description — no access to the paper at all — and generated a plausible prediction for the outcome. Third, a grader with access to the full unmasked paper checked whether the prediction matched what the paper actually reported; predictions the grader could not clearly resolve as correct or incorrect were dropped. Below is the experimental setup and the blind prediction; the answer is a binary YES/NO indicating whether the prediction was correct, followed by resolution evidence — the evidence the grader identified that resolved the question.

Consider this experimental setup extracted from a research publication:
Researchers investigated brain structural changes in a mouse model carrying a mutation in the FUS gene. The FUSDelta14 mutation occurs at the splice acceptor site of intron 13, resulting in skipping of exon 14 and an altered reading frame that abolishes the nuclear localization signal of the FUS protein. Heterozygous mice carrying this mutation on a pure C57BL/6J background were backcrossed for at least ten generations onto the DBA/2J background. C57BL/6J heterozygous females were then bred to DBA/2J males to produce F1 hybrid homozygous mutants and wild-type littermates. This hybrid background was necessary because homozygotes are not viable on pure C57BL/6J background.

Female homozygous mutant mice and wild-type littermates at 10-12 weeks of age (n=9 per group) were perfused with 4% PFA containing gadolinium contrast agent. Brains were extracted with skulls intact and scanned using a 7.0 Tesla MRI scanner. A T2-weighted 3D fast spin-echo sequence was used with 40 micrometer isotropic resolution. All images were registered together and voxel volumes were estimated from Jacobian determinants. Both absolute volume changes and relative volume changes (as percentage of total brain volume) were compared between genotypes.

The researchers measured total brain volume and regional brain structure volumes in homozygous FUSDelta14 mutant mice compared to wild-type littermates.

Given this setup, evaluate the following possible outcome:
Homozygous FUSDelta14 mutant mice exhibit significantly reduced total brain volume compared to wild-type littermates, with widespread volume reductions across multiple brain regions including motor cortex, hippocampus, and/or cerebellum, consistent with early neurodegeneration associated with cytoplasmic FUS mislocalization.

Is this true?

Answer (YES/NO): NO